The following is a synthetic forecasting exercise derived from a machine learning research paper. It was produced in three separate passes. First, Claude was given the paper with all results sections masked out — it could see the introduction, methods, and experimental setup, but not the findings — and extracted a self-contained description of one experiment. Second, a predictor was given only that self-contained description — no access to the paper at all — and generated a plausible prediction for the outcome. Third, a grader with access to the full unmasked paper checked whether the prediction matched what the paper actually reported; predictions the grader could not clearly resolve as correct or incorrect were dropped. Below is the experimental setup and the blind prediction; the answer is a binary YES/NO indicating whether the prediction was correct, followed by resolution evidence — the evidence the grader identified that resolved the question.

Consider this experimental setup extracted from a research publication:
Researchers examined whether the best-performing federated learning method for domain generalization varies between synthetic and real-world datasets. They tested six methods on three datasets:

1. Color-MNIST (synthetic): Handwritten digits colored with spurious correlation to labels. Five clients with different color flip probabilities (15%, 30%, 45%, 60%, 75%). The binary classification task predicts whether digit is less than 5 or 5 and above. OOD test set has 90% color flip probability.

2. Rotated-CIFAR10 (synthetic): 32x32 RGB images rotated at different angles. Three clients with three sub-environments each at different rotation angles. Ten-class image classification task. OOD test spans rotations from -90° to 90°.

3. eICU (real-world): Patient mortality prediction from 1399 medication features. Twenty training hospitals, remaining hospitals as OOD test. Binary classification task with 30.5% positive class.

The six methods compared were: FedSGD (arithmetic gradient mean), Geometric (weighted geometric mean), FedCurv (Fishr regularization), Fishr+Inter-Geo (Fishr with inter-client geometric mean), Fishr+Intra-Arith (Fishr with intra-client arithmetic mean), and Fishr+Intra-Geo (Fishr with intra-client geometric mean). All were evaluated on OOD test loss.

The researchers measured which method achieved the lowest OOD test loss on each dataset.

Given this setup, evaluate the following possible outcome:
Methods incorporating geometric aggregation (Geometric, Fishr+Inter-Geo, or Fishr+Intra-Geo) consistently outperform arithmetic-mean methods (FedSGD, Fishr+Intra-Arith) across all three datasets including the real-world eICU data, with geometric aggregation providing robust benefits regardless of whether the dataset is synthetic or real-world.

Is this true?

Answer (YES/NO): NO